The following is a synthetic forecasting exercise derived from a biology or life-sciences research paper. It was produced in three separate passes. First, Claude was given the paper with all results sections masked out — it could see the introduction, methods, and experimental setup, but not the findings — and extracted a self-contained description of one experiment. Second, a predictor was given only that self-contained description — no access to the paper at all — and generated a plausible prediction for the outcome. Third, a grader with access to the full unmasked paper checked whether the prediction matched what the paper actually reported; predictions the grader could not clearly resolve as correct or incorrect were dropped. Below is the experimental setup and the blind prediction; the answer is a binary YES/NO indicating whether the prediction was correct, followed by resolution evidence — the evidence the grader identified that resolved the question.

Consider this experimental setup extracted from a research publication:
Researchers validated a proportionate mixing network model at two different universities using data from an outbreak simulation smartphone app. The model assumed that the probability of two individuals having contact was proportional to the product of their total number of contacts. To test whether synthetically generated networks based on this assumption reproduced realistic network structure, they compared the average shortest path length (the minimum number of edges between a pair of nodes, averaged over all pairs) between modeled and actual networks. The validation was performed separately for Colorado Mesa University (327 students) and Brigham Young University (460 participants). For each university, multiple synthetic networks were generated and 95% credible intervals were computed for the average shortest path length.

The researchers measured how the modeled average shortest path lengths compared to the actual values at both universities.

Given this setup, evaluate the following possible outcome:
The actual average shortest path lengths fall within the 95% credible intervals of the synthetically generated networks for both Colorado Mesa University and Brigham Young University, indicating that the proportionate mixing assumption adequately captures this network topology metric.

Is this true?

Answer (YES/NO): NO